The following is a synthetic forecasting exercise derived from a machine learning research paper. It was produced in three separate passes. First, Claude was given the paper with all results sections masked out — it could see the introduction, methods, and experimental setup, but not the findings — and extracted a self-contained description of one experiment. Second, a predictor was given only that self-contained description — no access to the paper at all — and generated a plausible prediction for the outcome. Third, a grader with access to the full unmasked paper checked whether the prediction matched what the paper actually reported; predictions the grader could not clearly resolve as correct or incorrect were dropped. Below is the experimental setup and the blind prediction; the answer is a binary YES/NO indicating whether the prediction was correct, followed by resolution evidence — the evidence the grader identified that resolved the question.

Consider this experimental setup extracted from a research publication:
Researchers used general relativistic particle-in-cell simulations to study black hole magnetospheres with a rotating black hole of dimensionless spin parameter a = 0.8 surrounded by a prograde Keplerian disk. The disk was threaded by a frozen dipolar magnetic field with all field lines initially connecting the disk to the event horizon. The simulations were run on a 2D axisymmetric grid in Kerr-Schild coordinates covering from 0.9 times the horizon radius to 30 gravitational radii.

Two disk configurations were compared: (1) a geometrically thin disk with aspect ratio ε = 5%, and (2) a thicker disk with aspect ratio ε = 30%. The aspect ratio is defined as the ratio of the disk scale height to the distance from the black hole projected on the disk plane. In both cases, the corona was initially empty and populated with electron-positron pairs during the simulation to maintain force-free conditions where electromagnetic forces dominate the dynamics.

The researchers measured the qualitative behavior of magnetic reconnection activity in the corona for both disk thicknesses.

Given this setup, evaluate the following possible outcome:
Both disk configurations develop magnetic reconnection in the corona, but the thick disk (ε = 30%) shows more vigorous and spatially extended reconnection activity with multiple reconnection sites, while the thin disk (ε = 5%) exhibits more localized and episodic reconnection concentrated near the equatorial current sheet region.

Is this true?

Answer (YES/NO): NO